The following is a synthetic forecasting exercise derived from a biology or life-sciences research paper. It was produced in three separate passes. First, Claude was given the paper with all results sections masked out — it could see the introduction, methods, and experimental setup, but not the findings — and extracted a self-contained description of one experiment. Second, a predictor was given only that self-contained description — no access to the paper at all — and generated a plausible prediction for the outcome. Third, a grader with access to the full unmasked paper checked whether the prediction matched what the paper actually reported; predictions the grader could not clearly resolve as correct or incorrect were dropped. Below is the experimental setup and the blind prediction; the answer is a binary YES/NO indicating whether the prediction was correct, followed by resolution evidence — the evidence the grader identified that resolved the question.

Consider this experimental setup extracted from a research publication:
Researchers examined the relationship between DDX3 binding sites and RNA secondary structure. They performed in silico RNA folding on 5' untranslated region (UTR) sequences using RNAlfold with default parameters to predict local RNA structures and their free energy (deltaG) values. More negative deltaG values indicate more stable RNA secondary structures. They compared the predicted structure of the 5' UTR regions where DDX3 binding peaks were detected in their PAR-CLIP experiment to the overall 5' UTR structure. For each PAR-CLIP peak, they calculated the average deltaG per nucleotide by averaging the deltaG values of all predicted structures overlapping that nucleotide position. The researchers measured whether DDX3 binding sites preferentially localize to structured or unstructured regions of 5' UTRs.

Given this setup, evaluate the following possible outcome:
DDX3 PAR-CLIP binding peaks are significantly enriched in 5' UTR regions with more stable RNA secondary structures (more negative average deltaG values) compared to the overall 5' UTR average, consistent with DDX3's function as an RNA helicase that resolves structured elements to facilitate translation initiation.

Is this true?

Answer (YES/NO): YES